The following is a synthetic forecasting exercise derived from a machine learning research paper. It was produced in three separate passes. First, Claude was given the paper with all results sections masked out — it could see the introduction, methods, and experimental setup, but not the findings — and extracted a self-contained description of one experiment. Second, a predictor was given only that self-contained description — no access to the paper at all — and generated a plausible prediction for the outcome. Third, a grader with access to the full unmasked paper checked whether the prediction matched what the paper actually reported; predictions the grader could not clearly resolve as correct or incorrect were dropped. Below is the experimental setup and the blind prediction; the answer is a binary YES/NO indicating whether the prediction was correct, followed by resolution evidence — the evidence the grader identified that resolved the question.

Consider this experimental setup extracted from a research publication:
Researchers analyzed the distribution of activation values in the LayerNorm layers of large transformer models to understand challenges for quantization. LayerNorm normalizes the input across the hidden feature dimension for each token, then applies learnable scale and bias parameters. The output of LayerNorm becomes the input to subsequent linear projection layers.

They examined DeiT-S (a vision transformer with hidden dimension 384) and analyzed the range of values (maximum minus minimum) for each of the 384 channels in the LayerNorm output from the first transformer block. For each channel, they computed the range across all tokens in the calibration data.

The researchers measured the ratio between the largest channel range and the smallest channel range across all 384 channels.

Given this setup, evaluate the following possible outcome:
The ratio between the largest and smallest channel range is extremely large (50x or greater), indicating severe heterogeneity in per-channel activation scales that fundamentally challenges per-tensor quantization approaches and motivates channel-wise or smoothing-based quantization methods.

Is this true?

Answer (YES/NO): NO